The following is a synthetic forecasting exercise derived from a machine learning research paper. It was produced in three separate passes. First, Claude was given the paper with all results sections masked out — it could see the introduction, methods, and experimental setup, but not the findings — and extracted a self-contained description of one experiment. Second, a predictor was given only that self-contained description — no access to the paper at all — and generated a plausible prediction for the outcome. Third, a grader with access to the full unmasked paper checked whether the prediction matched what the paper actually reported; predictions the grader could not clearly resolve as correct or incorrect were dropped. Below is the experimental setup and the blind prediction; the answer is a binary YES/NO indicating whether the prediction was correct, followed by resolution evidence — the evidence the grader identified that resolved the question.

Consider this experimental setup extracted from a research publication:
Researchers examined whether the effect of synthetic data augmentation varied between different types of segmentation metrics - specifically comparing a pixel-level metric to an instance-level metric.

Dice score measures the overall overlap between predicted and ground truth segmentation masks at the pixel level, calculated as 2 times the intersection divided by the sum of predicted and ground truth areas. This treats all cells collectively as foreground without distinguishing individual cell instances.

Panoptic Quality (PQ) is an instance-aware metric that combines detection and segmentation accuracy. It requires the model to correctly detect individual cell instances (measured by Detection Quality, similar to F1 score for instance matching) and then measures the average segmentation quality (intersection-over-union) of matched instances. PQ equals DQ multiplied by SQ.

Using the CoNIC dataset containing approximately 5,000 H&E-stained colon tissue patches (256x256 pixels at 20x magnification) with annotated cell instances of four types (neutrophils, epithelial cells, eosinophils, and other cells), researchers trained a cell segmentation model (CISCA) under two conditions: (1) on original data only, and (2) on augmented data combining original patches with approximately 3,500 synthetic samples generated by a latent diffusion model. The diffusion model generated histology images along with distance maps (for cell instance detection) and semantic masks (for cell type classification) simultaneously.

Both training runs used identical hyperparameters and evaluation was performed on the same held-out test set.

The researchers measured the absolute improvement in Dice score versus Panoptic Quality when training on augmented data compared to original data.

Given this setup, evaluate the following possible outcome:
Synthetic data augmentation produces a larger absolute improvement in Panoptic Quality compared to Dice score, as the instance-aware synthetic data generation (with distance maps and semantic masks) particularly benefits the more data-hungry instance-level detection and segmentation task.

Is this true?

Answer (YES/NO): YES